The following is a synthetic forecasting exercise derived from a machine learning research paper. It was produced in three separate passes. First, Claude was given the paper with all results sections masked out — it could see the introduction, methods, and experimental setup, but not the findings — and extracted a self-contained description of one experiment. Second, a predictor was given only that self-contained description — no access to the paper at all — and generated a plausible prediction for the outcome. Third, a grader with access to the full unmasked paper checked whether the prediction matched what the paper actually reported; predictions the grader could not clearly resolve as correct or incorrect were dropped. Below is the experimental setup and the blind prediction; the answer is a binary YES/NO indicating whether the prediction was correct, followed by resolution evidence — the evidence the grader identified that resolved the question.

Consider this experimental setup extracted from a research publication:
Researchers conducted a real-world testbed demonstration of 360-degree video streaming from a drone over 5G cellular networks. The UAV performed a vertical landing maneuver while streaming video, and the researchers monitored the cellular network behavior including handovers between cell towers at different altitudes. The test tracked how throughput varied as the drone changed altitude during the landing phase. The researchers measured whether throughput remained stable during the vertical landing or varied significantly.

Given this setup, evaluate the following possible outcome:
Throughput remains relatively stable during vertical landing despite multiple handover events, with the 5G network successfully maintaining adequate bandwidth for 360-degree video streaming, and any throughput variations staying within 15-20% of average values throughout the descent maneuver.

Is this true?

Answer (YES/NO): NO